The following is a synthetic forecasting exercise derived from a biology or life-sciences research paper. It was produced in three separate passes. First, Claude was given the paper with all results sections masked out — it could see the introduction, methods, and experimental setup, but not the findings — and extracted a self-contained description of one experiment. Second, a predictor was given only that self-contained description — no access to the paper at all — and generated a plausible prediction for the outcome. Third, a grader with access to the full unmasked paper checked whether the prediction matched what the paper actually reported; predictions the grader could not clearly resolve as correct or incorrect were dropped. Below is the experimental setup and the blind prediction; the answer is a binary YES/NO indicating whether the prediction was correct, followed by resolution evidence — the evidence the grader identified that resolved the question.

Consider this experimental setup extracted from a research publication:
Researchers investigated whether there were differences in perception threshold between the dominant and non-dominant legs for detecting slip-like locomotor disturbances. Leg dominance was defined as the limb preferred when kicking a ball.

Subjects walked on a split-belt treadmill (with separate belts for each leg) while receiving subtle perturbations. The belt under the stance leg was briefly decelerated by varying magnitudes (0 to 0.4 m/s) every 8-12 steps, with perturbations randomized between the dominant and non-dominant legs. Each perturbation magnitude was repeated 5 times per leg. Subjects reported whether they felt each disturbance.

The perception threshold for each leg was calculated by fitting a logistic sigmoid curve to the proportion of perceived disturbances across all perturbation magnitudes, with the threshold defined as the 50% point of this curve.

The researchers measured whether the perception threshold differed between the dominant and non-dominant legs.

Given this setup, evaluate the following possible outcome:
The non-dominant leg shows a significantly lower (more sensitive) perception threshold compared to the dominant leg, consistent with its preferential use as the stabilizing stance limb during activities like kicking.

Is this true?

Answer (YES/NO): NO